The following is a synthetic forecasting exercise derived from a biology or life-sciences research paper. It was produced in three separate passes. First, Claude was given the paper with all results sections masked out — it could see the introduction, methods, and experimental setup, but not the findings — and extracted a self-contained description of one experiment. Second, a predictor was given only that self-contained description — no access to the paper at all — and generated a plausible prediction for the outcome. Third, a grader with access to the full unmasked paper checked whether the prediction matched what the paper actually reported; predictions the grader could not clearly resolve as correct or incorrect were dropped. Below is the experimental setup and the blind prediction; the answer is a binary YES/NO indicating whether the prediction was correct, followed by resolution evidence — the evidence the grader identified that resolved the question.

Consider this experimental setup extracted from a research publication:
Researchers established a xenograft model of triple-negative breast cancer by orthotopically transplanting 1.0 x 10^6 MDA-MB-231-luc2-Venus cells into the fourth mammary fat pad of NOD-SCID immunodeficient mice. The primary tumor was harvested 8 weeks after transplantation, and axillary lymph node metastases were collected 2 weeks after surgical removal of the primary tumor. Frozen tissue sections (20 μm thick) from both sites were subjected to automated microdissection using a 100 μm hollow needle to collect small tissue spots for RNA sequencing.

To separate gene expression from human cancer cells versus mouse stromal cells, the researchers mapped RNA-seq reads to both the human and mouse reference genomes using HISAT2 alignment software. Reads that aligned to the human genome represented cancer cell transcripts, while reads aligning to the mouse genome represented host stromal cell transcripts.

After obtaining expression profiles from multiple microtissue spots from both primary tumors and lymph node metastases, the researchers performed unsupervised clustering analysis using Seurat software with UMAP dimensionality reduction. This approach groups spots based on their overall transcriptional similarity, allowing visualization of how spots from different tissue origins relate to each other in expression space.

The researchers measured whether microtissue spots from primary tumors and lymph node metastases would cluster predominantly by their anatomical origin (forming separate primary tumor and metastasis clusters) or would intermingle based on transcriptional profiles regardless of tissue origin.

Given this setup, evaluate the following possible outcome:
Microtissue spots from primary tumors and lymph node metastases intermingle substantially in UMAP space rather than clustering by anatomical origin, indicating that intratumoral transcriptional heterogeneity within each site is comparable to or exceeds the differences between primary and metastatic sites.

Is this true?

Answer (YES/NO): YES